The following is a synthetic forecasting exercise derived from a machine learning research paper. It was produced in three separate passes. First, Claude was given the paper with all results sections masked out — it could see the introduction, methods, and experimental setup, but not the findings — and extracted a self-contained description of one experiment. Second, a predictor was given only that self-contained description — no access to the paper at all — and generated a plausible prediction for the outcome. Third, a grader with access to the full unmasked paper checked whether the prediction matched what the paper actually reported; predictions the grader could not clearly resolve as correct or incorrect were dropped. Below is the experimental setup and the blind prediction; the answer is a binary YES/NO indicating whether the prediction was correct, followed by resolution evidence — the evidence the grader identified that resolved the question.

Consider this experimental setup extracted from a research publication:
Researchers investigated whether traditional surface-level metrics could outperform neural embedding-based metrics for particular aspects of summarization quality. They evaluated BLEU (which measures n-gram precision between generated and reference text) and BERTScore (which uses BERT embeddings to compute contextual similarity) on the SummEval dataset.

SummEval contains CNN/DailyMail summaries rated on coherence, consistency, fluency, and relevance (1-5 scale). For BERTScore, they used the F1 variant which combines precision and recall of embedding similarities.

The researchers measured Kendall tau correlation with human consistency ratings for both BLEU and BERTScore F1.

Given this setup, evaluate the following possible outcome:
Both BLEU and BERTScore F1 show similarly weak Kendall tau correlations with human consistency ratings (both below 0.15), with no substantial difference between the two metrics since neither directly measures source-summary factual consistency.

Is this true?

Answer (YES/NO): YES